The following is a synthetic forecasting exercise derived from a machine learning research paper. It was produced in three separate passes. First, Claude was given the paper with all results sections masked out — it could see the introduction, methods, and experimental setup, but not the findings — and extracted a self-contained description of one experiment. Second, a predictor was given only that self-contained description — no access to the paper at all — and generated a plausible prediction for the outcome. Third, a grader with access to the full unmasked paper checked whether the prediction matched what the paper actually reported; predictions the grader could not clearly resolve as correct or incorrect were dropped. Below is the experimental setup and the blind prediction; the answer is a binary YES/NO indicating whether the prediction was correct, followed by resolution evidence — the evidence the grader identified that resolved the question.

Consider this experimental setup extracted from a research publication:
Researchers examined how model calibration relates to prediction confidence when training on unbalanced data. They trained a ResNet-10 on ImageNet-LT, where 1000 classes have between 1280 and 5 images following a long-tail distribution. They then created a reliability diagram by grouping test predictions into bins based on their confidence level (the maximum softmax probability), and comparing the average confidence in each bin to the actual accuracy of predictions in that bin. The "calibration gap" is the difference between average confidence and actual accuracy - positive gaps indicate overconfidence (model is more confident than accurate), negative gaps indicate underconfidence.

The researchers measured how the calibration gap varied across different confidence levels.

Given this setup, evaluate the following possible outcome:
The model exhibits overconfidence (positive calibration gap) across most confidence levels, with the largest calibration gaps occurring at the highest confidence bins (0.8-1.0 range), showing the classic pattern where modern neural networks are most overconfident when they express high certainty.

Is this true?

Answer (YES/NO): YES